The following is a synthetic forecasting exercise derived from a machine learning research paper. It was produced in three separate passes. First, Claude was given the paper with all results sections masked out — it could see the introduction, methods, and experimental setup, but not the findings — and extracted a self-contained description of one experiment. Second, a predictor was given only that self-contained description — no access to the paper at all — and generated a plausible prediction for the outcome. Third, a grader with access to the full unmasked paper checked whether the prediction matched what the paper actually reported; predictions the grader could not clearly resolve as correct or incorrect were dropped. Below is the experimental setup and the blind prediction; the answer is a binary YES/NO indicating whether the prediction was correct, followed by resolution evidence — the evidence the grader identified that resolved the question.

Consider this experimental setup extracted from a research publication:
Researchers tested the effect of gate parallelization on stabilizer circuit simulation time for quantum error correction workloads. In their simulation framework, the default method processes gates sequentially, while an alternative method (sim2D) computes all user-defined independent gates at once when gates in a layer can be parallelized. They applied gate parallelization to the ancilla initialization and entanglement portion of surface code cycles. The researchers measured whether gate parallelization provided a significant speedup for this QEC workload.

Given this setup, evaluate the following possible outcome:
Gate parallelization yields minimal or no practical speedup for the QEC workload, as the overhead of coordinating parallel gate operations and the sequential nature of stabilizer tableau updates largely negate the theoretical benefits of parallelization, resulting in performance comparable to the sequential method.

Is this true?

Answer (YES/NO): YES